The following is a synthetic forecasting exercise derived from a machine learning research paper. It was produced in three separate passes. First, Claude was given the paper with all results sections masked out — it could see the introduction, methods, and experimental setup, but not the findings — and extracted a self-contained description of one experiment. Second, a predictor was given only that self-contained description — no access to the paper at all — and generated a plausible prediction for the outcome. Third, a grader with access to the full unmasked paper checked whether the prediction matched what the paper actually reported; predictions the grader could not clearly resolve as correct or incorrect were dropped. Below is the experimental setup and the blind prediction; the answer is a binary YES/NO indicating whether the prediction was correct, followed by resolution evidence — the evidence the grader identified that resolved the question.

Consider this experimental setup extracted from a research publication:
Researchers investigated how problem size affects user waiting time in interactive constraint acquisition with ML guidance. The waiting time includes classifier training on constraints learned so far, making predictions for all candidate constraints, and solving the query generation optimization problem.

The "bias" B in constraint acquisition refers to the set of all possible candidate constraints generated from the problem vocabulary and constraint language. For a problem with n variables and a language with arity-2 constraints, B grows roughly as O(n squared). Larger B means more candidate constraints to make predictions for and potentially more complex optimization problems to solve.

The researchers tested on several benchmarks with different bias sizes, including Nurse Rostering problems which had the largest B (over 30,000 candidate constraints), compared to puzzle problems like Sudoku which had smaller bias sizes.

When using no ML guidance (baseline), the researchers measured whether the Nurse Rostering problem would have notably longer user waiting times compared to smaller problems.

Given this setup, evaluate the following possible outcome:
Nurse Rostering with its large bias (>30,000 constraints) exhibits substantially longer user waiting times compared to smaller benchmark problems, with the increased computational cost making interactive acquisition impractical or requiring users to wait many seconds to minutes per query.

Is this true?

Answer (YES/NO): NO